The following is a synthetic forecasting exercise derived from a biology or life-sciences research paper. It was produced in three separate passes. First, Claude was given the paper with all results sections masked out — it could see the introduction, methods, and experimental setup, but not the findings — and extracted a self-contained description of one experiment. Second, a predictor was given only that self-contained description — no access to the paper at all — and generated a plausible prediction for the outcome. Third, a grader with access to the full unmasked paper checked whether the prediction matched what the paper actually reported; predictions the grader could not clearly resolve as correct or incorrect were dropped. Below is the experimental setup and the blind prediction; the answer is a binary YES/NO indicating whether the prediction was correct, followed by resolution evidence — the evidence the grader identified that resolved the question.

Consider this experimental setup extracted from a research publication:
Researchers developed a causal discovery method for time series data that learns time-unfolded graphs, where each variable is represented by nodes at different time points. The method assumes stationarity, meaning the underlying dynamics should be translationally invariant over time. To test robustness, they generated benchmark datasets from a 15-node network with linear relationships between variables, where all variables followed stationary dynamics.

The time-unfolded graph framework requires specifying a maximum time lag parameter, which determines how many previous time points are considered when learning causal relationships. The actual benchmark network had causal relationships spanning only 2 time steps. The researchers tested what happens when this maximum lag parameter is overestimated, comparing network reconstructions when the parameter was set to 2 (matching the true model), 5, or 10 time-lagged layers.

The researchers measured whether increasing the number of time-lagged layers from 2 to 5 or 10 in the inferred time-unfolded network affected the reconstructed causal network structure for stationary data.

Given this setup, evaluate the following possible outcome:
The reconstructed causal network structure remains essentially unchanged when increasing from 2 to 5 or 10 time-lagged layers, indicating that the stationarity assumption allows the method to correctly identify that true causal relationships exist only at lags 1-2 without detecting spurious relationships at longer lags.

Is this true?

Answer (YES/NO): YES